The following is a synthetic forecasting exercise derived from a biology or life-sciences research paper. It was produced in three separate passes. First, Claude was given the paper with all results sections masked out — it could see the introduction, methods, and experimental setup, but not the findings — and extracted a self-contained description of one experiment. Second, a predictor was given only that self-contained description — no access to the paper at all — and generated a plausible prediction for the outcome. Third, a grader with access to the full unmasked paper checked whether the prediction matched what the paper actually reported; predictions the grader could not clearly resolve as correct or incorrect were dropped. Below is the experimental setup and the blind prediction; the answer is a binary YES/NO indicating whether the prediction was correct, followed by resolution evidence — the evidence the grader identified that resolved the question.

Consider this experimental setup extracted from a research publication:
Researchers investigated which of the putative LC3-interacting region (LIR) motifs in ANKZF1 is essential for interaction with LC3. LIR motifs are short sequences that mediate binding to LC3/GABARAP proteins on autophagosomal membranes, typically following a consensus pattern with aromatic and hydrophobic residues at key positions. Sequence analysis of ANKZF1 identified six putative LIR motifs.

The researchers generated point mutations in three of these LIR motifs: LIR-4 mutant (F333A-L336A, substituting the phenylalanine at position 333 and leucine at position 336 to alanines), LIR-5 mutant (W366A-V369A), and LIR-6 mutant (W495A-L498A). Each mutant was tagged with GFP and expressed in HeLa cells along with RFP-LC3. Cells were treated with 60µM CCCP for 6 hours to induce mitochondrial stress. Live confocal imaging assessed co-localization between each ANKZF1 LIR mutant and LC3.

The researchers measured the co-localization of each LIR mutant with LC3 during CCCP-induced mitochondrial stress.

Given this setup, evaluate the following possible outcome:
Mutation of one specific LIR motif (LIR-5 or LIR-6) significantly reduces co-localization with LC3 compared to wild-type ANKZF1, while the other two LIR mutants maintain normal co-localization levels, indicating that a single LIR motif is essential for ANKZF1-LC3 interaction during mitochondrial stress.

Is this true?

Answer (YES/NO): NO